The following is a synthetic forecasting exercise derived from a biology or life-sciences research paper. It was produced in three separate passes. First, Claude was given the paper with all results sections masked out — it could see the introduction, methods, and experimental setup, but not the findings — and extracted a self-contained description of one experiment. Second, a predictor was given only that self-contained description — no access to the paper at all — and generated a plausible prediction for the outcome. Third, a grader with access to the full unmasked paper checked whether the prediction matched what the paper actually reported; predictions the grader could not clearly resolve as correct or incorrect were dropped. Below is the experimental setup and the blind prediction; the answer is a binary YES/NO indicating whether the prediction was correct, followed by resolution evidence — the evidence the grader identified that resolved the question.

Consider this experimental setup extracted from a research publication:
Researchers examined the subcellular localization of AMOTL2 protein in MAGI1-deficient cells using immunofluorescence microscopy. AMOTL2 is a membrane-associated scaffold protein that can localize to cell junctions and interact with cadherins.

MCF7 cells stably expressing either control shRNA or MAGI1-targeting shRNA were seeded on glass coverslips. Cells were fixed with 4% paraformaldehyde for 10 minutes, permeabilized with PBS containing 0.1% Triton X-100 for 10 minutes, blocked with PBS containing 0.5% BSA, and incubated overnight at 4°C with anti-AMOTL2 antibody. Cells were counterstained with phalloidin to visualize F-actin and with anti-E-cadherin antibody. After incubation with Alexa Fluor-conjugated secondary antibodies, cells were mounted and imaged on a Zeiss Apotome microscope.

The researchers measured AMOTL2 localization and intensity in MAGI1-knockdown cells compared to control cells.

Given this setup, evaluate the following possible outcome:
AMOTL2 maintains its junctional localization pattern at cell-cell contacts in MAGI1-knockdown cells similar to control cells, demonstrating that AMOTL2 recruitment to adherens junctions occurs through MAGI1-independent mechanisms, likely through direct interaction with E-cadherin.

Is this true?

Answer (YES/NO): YES